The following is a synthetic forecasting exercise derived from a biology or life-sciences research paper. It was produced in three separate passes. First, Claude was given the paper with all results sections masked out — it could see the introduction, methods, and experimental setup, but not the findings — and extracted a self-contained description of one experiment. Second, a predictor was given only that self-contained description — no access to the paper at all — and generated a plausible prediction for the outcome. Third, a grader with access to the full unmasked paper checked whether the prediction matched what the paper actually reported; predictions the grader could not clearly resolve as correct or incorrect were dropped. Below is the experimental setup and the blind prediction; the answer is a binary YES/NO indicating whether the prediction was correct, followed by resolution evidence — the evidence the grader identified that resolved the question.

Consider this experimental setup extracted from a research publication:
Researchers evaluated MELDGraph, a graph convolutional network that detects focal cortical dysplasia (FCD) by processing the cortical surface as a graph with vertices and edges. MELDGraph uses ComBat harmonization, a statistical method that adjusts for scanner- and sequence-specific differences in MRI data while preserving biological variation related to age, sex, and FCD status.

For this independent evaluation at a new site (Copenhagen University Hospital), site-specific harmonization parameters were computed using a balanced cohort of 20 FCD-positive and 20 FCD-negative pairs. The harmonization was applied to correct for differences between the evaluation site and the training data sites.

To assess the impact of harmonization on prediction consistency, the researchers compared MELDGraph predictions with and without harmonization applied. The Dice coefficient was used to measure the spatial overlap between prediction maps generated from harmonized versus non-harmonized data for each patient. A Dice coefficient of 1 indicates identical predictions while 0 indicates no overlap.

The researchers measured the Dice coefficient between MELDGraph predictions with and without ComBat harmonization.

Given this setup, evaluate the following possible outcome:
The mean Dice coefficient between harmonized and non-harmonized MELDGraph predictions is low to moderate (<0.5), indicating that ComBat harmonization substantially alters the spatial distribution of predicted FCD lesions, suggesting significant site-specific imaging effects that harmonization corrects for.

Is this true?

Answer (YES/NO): YES